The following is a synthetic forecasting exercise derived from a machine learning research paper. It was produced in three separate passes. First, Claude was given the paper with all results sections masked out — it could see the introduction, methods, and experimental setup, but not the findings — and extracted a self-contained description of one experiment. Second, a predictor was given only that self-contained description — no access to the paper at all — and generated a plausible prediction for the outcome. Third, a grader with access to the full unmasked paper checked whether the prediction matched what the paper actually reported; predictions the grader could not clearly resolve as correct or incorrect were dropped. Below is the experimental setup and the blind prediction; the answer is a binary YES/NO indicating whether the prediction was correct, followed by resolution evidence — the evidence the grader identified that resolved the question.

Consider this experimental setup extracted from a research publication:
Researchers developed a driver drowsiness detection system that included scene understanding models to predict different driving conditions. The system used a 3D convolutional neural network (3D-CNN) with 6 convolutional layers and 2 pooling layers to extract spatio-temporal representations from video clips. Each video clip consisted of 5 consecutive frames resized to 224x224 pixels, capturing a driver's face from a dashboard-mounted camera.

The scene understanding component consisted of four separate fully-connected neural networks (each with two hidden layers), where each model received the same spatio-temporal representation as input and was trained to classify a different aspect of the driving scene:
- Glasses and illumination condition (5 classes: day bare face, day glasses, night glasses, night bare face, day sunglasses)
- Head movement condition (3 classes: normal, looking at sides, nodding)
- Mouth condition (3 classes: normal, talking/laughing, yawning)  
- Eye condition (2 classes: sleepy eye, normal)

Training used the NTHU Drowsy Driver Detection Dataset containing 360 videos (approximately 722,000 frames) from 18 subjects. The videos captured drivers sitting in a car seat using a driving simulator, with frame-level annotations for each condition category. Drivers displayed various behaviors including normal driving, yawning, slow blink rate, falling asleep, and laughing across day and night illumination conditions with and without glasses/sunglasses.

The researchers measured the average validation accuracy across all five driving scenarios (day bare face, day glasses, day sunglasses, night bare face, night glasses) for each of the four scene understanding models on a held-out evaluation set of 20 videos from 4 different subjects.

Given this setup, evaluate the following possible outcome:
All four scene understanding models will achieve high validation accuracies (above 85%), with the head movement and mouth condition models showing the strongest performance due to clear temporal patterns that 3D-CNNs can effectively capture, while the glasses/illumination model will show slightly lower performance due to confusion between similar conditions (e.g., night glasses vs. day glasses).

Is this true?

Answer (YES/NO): NO